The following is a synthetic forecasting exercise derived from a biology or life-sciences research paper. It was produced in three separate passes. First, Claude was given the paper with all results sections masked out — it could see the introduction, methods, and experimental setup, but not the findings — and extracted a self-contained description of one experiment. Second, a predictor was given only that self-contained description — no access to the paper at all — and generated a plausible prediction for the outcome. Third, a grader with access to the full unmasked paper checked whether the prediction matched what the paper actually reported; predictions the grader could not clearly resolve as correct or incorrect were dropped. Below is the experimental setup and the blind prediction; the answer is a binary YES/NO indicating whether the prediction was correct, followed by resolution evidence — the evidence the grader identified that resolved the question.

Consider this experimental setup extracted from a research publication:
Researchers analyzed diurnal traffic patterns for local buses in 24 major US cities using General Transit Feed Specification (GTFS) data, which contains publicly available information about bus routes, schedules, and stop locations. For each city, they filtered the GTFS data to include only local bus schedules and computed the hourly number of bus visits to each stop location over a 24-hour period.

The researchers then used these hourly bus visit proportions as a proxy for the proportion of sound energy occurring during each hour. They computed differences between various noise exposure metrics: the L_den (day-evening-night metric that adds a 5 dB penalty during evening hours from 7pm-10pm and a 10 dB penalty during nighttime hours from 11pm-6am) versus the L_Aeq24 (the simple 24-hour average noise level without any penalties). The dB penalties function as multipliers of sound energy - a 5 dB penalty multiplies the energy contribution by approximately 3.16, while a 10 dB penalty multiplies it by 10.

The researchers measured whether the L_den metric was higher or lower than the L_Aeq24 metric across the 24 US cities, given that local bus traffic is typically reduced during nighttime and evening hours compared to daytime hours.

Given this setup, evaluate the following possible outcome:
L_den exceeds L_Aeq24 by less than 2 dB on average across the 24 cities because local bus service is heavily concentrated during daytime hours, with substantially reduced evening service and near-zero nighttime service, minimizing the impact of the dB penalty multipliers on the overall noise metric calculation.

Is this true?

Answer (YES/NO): NO